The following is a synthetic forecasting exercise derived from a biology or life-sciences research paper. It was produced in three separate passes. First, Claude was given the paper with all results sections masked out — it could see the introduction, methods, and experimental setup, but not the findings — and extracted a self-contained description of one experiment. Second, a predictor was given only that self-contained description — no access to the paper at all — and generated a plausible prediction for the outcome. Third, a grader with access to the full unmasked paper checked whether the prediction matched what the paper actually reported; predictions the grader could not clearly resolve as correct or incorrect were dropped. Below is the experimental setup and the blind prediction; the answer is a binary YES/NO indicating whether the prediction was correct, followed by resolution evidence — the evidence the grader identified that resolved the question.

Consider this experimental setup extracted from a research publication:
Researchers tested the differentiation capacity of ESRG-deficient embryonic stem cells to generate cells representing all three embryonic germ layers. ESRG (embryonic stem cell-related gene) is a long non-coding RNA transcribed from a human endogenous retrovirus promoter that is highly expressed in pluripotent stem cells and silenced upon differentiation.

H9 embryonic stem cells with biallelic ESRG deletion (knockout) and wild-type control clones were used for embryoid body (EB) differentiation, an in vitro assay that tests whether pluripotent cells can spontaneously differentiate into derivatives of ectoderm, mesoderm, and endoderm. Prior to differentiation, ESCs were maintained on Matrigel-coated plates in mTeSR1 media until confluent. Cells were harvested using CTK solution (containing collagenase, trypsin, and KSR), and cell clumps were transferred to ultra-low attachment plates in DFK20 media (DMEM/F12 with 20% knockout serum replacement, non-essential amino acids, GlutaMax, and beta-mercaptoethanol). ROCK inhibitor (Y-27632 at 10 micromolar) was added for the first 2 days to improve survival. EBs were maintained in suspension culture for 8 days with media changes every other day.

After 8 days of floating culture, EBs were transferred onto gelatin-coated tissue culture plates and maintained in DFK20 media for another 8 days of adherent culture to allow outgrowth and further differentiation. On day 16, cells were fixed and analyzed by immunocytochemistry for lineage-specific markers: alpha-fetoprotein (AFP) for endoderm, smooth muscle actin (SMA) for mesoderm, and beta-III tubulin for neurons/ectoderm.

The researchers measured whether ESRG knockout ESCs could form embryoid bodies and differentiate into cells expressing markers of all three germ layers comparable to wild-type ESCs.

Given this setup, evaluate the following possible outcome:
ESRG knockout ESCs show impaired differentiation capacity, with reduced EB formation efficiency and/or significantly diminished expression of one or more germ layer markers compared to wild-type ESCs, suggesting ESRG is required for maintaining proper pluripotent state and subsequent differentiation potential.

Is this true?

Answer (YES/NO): NO